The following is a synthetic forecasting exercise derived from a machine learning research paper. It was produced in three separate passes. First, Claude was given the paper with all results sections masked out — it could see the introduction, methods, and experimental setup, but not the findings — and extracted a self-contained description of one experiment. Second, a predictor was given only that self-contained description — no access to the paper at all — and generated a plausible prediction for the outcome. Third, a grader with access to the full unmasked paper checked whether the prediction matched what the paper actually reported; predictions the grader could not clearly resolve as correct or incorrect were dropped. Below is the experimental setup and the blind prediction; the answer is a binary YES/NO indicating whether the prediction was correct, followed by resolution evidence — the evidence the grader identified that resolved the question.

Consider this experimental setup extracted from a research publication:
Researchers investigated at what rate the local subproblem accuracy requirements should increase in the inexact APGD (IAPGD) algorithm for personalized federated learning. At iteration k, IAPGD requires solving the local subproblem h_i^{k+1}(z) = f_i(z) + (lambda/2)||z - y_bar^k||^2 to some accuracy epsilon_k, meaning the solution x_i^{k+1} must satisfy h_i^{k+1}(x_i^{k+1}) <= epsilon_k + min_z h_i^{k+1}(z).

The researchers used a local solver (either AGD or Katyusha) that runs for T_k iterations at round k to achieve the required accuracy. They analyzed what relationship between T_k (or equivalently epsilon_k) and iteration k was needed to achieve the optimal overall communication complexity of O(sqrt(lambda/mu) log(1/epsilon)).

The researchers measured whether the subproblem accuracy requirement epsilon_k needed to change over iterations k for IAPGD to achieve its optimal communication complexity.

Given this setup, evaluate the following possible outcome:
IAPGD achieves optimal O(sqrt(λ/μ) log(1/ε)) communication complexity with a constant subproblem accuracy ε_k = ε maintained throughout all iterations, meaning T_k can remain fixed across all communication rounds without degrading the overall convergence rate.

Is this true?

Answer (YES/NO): NO